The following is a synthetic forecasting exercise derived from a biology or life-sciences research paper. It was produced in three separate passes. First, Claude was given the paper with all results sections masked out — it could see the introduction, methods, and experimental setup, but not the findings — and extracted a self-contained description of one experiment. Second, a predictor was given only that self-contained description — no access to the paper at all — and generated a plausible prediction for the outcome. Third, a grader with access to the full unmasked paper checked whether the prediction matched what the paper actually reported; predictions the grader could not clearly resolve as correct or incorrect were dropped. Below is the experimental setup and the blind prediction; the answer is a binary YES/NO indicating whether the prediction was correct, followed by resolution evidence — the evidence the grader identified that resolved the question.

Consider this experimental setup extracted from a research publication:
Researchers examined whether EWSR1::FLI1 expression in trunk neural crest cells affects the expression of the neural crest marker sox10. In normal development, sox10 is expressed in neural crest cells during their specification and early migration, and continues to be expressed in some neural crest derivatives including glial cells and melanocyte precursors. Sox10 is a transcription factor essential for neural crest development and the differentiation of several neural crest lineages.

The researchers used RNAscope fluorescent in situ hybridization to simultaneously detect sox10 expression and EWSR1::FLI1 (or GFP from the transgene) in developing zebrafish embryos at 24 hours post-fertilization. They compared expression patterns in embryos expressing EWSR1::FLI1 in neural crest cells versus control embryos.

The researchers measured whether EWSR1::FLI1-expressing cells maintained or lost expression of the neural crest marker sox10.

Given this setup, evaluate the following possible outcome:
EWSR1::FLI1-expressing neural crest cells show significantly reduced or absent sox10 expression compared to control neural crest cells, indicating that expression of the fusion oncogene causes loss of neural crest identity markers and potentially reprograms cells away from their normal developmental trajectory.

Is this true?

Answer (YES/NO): YES